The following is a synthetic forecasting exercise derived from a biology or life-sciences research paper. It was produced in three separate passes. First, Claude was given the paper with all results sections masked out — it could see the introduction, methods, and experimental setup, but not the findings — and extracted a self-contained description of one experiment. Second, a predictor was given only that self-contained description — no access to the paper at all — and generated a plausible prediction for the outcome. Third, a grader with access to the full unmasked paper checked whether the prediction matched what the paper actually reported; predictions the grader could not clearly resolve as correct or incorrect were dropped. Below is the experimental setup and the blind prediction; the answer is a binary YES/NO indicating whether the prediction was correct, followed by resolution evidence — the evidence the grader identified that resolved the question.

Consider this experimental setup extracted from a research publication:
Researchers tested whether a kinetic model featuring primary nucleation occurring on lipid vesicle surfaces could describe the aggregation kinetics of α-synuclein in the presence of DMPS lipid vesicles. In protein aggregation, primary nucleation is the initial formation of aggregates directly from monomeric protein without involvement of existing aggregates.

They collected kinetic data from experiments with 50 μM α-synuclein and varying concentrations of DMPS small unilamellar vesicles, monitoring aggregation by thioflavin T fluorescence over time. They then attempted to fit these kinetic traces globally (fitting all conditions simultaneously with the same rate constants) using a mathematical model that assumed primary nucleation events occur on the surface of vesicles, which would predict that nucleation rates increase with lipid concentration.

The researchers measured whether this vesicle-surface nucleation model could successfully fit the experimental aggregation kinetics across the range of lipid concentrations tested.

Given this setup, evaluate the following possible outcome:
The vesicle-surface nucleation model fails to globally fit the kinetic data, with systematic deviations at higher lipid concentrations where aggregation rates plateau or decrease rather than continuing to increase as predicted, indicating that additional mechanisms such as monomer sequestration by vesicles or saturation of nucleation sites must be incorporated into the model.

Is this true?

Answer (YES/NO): NO